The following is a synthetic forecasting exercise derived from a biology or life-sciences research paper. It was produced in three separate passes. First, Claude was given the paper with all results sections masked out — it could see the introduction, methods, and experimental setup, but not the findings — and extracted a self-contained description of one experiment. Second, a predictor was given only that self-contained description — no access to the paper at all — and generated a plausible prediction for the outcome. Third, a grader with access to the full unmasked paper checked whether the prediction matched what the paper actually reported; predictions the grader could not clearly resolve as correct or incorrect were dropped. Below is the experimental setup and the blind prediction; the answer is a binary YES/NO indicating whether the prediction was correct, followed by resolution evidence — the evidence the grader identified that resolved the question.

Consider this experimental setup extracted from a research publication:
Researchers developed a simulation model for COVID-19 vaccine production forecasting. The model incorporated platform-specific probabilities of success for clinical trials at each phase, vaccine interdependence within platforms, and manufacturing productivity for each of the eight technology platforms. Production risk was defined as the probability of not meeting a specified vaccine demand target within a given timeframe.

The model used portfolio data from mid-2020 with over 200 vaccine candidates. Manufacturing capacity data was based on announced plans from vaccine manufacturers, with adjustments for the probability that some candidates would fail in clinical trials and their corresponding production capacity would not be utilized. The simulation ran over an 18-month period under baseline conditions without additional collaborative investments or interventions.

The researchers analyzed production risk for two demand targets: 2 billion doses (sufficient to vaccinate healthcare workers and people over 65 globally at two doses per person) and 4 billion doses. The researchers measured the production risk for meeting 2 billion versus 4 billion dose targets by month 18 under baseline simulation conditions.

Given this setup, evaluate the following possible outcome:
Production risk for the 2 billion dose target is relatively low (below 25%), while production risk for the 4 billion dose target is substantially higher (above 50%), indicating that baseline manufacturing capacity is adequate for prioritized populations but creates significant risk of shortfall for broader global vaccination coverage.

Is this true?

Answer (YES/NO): NO